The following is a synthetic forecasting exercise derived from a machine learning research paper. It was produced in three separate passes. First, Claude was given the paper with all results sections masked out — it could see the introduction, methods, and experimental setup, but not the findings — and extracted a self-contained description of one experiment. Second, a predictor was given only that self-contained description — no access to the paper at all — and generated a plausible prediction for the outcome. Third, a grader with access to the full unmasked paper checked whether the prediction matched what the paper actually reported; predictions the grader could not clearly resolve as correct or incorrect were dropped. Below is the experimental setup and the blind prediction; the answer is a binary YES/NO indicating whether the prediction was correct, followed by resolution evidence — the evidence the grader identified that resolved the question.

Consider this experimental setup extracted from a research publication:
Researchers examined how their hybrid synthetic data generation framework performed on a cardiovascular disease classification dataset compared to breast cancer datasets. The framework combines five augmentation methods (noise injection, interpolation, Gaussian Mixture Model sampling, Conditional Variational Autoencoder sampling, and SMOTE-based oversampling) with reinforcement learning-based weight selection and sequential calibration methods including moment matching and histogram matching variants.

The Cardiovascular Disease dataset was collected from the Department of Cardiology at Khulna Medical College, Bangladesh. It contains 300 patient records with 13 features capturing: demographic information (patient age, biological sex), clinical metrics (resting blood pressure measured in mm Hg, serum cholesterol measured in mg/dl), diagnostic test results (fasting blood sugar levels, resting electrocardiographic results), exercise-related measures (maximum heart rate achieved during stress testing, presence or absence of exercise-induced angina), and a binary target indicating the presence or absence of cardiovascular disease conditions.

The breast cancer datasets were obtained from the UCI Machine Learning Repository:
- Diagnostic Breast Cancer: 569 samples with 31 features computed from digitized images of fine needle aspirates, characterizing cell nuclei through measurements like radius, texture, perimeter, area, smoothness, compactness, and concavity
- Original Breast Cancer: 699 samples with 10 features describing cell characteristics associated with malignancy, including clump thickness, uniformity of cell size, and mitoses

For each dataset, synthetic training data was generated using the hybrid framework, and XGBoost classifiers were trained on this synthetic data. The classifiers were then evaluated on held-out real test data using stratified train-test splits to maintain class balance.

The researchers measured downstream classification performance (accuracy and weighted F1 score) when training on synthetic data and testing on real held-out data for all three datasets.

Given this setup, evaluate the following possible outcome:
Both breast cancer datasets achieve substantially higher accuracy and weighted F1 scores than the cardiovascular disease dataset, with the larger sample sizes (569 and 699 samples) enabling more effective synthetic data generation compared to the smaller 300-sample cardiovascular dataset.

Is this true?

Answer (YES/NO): NO